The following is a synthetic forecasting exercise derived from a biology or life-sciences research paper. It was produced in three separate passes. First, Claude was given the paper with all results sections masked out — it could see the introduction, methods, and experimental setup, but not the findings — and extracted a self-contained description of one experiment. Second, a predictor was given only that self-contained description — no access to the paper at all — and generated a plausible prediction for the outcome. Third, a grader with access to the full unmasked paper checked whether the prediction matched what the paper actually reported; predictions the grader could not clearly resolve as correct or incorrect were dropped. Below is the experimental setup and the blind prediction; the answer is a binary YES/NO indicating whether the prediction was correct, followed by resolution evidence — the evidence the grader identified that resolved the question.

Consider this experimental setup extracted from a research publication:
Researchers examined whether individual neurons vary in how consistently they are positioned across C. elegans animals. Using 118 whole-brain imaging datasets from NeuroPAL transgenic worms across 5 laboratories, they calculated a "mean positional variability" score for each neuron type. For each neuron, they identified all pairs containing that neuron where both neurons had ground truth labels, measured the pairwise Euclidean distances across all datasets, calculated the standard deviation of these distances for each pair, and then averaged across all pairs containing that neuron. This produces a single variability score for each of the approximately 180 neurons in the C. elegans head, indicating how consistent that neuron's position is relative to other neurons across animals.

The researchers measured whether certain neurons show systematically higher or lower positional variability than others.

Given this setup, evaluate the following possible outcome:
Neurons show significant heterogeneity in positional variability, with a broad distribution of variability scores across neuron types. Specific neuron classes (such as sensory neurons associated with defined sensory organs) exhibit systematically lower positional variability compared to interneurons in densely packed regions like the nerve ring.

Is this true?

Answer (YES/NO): NO